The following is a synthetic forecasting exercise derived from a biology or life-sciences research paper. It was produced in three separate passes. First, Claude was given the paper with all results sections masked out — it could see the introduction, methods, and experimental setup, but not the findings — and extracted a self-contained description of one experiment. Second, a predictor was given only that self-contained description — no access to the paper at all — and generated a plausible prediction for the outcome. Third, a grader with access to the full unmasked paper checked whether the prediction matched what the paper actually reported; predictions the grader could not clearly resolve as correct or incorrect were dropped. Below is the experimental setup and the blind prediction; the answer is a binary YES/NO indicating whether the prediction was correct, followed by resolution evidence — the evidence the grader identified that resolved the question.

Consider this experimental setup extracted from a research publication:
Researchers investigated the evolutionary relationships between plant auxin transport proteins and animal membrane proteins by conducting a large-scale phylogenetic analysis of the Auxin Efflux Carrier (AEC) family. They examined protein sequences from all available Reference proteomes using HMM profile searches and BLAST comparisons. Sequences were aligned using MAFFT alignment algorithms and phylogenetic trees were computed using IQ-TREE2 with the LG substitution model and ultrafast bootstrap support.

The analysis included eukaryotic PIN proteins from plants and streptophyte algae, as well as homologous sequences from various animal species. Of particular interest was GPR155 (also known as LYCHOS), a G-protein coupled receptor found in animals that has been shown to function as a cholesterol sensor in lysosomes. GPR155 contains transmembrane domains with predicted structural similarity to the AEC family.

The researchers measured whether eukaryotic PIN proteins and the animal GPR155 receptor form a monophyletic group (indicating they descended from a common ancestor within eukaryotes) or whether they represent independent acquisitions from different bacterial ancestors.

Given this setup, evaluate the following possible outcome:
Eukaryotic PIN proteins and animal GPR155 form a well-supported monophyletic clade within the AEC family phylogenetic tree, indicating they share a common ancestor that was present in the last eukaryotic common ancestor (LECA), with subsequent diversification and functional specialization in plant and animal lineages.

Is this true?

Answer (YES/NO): NO